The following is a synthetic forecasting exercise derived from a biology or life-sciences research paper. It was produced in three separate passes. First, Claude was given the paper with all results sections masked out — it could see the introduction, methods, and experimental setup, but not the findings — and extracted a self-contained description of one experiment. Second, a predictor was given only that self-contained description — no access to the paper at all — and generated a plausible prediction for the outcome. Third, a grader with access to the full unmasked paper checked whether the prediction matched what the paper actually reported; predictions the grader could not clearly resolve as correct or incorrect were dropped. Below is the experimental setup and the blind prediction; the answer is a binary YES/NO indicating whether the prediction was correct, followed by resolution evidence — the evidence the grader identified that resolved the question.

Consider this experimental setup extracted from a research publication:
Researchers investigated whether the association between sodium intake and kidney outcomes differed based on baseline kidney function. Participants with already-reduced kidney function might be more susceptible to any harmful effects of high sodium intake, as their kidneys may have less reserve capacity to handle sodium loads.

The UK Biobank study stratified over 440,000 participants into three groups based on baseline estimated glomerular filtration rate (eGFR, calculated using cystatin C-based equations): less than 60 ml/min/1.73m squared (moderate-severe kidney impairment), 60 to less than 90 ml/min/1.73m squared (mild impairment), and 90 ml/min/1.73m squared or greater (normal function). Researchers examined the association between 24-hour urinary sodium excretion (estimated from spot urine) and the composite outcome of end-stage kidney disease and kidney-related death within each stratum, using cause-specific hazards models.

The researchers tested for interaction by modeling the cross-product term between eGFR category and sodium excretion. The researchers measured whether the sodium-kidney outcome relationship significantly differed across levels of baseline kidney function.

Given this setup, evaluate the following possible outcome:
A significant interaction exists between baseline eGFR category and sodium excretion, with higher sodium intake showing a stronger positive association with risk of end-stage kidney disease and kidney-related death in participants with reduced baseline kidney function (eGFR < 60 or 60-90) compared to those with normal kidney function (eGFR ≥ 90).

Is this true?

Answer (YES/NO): NO